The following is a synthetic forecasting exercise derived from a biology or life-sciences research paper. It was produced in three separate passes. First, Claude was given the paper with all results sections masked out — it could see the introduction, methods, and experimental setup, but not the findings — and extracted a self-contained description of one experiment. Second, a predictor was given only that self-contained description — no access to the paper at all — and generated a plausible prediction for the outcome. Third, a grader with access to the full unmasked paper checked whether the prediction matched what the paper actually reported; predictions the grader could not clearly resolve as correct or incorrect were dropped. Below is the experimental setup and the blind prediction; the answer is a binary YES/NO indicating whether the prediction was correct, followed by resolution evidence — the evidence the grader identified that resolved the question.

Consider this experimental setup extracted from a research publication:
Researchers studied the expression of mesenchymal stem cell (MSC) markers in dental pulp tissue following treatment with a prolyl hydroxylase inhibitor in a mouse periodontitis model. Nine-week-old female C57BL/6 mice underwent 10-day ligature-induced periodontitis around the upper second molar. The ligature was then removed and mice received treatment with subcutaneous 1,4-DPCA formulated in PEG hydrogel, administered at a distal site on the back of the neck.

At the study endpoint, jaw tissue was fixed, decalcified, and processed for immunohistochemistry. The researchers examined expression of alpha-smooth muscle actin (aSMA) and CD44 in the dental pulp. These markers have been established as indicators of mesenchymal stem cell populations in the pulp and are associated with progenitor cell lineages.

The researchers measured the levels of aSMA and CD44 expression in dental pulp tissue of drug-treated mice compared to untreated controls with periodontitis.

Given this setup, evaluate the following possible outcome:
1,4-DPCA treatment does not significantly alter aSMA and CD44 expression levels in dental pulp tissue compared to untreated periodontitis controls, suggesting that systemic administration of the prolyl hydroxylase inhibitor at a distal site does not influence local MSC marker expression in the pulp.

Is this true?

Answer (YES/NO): NO